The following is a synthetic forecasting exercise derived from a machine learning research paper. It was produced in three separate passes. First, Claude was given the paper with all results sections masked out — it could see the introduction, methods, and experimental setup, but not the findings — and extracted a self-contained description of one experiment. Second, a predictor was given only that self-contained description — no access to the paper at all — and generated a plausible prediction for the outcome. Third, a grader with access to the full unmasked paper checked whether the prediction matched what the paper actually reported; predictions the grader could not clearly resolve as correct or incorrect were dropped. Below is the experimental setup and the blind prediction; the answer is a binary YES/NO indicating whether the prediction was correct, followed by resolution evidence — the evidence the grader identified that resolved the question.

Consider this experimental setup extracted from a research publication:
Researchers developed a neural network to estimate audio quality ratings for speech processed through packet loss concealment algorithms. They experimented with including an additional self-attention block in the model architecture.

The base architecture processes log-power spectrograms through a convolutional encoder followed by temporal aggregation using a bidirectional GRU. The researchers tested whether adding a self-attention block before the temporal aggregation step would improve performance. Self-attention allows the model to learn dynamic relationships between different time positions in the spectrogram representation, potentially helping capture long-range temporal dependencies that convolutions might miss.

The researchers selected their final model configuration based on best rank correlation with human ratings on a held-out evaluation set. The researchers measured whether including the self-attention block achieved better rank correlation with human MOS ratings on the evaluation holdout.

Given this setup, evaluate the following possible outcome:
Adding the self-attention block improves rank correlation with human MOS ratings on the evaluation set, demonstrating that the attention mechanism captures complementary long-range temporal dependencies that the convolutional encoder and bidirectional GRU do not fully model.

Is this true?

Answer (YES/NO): NO